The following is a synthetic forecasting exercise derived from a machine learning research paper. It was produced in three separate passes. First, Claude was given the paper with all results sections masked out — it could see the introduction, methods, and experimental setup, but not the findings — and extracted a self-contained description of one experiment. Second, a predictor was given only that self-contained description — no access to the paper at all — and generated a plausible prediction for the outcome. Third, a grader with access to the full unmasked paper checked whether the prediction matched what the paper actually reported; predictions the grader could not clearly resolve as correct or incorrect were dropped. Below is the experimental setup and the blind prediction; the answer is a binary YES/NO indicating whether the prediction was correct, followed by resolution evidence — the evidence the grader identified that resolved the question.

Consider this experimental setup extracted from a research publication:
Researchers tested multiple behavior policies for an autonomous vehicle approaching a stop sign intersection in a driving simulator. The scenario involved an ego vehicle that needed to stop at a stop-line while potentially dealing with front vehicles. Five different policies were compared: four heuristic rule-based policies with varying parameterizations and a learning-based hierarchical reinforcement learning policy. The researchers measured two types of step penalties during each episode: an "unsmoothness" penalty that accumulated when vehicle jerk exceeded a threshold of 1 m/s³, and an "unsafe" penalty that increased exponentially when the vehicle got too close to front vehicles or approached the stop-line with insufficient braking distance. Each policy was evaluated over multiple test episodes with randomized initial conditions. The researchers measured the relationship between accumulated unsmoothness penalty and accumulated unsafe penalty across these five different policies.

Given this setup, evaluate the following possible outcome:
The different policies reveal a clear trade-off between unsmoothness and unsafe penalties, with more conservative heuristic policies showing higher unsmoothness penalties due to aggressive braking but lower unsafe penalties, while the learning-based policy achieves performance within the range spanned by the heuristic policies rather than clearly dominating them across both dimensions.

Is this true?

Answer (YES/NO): NO